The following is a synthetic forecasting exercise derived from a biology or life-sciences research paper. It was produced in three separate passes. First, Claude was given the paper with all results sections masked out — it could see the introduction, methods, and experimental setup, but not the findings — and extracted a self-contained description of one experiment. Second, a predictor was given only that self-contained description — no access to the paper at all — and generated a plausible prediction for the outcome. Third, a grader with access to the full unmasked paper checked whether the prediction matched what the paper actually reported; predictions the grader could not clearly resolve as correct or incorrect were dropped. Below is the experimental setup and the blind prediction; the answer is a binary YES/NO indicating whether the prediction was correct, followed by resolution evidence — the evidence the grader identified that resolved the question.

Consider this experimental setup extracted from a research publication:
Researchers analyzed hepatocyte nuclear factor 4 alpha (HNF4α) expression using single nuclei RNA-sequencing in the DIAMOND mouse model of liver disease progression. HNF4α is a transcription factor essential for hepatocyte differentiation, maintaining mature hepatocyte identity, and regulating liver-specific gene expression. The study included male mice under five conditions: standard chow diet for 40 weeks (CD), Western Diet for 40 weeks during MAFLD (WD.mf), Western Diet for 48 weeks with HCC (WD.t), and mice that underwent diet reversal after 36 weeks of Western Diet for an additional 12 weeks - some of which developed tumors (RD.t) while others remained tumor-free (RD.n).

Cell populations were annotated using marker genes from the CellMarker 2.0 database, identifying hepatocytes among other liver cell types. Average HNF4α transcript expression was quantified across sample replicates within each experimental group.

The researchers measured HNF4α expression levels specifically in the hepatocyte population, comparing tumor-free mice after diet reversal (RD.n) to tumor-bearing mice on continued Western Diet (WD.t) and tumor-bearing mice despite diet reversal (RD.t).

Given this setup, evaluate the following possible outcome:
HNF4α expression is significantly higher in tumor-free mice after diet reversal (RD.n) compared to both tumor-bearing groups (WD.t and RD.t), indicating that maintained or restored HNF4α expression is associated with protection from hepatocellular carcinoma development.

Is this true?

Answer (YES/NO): YES